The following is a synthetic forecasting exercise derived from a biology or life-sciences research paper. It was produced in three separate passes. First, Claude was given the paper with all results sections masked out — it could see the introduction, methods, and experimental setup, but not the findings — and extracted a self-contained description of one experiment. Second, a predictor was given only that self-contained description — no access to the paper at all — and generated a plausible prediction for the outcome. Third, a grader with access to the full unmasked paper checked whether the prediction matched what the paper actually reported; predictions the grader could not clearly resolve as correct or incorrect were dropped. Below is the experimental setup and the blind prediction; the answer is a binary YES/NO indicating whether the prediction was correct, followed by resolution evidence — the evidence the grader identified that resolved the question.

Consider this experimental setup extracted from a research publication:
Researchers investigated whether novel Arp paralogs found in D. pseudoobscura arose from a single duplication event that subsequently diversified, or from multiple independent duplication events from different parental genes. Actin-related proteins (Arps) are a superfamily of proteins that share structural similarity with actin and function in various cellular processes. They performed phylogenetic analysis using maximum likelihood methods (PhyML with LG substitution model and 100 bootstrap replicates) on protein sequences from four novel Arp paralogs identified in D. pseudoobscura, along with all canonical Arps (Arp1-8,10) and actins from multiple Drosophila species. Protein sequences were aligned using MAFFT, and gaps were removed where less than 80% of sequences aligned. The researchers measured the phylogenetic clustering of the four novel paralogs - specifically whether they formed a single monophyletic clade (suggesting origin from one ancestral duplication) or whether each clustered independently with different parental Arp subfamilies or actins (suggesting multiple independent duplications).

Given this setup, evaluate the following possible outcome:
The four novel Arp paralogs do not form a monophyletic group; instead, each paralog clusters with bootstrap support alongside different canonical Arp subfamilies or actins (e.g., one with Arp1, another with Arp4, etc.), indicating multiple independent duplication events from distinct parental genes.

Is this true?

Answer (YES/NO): NO